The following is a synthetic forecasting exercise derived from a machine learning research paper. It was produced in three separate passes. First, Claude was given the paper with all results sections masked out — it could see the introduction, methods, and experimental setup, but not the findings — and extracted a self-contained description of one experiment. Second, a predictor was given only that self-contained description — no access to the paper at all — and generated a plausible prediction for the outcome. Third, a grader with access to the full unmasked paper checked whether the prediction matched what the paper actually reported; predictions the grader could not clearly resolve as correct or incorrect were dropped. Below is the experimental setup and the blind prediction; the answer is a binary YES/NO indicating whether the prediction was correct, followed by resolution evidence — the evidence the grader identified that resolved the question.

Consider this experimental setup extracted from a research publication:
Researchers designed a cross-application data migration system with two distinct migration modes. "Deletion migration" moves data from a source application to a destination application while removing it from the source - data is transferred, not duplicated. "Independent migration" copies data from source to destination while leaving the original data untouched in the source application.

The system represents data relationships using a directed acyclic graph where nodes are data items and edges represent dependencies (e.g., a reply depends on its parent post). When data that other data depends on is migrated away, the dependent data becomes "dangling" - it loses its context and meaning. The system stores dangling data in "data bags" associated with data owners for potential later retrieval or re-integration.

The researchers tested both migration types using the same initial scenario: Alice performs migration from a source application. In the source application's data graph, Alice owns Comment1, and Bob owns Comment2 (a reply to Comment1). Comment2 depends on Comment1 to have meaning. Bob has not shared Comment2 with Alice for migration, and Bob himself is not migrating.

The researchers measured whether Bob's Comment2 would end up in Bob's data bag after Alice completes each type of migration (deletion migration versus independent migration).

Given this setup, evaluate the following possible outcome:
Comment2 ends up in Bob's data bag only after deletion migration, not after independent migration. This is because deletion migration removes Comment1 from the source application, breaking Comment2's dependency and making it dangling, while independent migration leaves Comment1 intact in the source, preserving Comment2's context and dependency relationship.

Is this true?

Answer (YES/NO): YES